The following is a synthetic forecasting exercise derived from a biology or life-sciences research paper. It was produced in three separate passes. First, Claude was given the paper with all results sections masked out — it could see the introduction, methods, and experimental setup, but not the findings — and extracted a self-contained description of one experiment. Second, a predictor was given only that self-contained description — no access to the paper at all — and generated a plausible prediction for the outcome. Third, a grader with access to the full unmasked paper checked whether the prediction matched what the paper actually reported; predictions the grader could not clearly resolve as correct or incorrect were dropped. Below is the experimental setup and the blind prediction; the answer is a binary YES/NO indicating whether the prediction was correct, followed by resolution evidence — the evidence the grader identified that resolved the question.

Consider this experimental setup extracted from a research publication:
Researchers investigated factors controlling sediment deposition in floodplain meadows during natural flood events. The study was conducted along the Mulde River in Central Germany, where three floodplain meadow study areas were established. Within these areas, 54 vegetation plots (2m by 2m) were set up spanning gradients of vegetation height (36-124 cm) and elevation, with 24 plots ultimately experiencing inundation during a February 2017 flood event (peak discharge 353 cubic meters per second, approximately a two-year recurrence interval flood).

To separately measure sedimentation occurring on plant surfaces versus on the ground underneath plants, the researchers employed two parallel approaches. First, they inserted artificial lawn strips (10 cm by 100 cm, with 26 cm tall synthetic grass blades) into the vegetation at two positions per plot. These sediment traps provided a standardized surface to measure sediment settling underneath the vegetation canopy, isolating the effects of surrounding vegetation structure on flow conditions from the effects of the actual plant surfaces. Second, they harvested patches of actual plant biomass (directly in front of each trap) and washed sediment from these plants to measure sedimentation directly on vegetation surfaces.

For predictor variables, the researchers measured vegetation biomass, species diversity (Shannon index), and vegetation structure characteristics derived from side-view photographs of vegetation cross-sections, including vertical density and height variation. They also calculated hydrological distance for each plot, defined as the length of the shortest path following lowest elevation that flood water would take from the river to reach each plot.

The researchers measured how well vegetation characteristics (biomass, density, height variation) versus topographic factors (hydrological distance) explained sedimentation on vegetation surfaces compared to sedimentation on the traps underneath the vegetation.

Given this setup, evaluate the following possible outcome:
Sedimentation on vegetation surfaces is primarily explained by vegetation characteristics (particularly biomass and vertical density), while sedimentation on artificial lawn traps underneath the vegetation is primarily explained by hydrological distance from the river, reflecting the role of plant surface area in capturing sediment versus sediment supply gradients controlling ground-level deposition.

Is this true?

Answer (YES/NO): NO